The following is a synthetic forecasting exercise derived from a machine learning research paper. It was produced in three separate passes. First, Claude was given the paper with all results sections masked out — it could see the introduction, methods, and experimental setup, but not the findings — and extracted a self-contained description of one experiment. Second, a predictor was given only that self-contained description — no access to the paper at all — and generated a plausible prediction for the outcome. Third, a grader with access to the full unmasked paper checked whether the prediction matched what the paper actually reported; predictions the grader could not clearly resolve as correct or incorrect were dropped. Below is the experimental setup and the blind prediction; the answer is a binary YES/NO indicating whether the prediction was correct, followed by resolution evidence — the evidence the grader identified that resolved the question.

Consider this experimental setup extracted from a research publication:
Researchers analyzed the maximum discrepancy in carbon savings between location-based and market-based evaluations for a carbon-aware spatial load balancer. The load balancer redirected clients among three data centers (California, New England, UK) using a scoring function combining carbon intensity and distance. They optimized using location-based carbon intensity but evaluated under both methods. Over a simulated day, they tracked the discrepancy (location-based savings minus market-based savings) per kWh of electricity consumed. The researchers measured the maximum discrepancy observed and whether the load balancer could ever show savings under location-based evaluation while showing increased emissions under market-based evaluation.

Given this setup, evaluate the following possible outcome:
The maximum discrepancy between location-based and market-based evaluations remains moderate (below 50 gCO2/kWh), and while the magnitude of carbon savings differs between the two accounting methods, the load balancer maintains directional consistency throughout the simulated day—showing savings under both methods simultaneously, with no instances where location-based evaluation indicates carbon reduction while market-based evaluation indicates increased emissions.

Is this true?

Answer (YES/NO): NO